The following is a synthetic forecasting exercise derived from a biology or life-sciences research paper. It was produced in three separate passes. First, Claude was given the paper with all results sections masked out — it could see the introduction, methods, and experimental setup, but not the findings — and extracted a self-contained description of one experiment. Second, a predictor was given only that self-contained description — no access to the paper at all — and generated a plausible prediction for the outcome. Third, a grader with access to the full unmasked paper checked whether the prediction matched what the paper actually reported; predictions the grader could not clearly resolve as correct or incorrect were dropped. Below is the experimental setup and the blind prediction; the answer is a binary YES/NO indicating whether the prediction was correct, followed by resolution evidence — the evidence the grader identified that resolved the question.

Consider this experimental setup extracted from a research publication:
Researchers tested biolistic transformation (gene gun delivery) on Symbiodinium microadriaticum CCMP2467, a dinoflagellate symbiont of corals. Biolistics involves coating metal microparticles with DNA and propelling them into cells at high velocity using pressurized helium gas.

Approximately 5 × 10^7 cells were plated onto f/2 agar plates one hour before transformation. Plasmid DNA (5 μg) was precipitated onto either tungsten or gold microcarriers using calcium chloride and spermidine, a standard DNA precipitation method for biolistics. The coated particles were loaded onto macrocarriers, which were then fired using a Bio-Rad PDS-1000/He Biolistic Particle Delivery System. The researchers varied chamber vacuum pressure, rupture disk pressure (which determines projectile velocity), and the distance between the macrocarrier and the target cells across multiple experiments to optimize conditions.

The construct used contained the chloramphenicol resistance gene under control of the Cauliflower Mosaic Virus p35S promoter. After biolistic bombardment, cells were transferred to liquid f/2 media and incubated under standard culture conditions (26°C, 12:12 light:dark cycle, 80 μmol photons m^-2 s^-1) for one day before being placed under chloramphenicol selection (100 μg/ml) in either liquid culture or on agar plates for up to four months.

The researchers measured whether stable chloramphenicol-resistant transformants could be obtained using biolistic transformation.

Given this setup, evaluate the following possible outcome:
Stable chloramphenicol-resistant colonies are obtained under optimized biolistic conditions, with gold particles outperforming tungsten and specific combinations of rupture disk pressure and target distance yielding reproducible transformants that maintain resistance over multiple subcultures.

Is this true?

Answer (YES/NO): NO